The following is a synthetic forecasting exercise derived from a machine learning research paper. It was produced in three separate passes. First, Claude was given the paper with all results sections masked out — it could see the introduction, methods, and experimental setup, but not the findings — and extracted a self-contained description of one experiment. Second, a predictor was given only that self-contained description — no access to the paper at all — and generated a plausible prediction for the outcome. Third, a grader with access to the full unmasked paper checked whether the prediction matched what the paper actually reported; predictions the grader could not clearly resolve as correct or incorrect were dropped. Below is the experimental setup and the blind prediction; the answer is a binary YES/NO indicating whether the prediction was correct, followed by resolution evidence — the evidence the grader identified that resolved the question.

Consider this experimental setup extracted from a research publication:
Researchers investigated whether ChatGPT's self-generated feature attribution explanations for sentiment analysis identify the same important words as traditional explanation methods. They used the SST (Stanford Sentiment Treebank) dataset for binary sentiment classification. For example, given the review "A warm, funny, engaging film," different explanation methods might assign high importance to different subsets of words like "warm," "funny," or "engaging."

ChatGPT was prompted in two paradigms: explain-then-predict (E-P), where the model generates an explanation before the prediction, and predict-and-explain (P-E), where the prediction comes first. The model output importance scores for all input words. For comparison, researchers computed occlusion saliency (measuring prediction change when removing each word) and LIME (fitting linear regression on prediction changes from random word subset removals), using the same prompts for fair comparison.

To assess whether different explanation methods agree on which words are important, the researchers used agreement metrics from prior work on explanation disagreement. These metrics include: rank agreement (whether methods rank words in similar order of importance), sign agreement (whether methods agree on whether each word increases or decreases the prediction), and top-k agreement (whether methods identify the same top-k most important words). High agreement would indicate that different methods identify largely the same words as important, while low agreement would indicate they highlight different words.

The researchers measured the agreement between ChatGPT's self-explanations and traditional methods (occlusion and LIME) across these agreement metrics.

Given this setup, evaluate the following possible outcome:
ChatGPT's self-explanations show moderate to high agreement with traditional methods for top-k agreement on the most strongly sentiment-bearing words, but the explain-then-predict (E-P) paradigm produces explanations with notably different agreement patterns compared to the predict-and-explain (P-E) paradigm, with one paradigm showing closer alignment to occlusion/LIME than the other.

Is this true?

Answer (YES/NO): NO